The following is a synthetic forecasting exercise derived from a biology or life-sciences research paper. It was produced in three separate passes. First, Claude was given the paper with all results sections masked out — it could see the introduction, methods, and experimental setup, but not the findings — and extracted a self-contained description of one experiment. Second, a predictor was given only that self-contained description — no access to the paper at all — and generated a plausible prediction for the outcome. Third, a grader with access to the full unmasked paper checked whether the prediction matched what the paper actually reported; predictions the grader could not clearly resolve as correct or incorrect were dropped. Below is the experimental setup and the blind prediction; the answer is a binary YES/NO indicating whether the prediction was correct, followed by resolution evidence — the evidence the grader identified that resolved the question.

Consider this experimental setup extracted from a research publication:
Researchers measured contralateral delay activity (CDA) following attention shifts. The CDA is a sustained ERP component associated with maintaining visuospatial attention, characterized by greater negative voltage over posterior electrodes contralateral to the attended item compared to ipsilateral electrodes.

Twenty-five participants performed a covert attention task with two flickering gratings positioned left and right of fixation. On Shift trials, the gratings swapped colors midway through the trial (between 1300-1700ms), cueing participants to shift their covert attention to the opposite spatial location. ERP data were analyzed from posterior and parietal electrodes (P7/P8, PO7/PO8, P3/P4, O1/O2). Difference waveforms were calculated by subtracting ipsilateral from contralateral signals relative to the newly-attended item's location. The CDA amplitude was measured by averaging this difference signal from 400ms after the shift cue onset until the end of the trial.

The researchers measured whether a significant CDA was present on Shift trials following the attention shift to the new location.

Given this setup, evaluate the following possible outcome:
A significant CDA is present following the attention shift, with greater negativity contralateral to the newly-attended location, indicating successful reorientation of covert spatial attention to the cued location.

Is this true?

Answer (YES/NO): YES